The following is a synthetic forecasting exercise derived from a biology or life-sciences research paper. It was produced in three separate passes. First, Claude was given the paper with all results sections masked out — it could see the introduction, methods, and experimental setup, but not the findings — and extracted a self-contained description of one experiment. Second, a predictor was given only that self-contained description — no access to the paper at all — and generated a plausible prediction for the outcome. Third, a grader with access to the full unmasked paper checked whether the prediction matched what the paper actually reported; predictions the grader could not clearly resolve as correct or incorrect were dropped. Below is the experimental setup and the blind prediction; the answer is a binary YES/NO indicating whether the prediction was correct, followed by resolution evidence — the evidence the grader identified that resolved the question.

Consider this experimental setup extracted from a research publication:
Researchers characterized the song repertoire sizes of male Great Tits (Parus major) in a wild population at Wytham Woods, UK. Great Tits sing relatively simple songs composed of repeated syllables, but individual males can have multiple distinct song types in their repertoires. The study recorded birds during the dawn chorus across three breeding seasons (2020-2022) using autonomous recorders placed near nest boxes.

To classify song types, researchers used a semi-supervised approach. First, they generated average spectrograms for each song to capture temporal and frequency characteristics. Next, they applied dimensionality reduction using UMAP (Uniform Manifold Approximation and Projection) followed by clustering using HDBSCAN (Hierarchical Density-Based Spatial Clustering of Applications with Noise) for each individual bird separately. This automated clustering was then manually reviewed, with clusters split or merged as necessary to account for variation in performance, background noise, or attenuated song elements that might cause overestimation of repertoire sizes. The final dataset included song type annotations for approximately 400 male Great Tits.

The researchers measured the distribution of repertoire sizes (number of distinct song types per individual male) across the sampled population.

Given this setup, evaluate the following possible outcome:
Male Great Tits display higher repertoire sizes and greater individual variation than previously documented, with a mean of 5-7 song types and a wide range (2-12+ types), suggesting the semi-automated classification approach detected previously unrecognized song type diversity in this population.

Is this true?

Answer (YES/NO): NO